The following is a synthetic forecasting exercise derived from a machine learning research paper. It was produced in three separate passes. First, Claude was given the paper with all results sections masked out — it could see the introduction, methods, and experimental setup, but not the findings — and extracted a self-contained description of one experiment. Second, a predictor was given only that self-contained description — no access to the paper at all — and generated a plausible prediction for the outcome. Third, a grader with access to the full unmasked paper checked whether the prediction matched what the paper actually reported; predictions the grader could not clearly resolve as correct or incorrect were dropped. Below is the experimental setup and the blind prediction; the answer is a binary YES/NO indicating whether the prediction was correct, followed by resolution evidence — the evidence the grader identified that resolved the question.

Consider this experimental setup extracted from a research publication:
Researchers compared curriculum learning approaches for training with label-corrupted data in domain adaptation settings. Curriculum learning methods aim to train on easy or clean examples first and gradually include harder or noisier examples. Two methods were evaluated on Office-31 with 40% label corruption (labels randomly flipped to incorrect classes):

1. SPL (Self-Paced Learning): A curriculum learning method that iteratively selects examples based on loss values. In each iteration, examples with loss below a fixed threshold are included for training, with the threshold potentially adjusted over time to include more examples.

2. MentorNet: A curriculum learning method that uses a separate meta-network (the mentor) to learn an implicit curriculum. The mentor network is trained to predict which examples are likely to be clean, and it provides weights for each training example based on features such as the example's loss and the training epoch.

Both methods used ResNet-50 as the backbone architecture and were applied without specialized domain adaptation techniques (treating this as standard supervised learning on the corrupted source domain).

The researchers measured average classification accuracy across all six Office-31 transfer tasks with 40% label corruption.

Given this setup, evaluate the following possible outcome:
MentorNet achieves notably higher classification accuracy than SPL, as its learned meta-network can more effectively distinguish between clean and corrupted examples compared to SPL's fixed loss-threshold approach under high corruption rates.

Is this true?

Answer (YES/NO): NO